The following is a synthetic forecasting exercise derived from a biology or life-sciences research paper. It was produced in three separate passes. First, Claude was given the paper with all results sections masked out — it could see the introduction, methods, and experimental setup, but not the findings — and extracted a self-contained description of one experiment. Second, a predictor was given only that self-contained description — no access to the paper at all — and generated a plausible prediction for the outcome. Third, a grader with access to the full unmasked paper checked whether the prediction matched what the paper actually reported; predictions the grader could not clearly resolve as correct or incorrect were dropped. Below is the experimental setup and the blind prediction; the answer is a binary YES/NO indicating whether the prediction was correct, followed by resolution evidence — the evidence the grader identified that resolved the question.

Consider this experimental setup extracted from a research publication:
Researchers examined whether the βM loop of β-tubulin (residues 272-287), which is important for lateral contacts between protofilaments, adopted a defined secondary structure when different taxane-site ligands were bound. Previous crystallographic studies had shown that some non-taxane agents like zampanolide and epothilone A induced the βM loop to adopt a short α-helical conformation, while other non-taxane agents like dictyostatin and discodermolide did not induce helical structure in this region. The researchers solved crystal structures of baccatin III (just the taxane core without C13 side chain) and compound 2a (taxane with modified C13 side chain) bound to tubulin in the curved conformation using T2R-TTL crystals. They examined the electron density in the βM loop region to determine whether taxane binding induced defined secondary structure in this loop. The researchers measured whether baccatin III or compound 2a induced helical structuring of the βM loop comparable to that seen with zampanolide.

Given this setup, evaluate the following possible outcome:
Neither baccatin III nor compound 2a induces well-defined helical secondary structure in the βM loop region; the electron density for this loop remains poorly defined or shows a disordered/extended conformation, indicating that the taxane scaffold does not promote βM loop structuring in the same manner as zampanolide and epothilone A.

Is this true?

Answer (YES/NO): YES